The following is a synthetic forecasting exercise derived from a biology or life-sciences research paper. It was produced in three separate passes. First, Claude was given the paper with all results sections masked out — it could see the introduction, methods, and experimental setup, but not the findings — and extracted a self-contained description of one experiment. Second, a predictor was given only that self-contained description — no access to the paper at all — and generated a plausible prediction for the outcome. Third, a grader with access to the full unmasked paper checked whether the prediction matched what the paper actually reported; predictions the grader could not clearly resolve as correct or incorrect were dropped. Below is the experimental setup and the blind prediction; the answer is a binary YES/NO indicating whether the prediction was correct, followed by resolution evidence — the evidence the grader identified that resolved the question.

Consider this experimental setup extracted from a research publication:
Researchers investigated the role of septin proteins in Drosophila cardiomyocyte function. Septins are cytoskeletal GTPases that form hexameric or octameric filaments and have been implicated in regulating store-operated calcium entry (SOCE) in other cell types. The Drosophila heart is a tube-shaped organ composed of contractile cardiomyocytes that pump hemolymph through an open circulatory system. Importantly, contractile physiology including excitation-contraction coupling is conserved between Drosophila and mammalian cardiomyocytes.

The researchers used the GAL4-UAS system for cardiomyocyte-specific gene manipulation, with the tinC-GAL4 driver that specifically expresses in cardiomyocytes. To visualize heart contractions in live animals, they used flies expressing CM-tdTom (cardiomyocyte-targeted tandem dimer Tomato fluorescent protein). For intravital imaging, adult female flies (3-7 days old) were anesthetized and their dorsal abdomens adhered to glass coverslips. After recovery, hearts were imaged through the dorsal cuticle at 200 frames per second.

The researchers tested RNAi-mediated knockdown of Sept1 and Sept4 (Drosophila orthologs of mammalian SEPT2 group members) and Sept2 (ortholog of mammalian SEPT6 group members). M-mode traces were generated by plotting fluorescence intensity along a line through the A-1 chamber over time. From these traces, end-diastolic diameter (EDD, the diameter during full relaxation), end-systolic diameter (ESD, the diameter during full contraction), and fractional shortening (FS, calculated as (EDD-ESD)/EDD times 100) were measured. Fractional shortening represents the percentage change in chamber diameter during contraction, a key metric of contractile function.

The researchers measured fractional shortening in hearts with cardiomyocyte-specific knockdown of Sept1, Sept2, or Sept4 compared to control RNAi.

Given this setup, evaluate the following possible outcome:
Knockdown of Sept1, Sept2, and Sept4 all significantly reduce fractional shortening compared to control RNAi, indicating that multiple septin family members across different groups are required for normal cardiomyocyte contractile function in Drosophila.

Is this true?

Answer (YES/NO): YES